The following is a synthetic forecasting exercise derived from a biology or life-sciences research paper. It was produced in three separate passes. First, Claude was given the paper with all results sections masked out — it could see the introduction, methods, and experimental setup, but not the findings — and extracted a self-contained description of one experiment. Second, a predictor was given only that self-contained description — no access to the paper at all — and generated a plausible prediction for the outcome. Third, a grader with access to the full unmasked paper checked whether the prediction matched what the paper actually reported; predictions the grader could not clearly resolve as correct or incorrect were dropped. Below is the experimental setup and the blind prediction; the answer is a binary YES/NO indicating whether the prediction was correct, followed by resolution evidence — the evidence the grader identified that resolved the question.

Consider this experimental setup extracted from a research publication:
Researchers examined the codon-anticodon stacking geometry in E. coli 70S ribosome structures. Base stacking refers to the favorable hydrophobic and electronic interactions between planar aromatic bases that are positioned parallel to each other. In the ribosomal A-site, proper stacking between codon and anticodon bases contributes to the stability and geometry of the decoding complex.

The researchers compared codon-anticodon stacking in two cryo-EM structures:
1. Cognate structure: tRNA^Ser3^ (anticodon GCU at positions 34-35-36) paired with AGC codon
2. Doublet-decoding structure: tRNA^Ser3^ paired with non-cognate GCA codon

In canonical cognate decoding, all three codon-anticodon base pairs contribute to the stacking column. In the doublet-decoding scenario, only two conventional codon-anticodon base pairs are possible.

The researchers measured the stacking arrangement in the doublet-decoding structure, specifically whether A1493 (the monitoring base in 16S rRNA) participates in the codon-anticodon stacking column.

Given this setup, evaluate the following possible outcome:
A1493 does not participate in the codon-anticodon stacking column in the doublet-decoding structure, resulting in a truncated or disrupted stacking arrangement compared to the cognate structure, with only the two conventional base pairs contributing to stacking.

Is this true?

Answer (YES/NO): NO